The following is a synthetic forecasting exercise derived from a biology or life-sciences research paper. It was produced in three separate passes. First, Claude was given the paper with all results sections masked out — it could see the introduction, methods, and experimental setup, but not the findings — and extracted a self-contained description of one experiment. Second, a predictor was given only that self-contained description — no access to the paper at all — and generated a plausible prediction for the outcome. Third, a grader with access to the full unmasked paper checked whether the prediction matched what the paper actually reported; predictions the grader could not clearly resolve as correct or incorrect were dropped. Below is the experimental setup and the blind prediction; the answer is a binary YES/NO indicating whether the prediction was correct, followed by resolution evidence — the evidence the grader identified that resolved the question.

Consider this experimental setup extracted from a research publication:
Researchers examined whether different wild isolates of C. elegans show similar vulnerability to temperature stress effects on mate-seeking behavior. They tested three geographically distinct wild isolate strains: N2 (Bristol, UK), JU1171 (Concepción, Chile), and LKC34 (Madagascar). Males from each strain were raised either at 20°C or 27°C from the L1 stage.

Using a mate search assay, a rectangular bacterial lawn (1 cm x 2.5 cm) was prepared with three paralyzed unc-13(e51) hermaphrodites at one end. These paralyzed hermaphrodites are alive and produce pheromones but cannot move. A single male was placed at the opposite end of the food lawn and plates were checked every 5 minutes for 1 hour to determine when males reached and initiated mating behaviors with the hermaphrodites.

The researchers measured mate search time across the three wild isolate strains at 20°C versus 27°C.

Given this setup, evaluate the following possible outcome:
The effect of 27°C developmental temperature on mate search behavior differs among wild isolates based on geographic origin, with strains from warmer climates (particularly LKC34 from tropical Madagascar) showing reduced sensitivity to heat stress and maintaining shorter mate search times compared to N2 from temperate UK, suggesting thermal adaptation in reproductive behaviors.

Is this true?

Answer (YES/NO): NO